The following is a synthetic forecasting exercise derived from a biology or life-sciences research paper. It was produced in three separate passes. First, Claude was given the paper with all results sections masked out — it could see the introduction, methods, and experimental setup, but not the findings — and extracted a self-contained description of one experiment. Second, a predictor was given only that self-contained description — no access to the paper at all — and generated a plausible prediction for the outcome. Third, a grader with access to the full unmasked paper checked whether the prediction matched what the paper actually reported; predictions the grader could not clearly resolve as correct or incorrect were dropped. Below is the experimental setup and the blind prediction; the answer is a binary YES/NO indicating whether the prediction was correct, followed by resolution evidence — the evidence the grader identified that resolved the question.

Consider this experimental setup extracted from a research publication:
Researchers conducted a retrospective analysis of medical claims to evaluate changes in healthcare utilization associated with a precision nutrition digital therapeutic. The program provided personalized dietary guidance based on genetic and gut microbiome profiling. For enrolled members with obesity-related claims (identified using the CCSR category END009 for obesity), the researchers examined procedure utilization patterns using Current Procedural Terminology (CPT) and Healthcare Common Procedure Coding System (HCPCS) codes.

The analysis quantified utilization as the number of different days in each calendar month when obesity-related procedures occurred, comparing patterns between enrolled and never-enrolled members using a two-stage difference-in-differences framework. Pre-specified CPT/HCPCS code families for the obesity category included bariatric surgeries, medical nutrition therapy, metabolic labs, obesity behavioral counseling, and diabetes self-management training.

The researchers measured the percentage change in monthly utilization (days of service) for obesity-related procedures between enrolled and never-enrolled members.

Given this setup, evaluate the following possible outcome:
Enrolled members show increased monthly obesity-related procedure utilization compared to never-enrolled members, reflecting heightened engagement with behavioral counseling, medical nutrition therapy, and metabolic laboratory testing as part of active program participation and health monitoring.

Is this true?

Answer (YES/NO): NO